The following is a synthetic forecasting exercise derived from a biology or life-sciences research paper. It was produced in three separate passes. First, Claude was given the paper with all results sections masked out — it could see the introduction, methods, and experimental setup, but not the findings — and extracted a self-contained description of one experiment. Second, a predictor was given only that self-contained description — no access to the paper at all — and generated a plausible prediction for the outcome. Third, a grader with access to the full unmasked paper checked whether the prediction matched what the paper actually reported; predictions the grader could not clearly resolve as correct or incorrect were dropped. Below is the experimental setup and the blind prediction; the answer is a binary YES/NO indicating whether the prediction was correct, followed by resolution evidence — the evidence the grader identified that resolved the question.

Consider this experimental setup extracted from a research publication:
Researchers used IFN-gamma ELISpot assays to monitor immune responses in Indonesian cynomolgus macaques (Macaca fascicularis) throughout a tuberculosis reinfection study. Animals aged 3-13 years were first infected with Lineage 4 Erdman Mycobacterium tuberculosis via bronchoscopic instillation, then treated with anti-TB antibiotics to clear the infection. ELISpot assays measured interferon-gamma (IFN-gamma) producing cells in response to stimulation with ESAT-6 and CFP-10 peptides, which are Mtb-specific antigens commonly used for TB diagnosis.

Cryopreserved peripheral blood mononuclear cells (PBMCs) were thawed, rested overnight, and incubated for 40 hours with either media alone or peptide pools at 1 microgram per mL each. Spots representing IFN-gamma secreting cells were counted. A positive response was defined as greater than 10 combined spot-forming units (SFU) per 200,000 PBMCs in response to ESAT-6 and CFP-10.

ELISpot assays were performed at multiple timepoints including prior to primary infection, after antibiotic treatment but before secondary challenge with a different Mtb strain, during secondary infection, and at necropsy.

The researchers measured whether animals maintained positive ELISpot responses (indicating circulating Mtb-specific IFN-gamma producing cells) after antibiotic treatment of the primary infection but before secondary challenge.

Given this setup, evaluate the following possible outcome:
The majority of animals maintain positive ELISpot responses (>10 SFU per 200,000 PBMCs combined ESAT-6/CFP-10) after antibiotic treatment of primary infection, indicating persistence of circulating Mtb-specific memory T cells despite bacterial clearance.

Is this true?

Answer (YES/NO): YES